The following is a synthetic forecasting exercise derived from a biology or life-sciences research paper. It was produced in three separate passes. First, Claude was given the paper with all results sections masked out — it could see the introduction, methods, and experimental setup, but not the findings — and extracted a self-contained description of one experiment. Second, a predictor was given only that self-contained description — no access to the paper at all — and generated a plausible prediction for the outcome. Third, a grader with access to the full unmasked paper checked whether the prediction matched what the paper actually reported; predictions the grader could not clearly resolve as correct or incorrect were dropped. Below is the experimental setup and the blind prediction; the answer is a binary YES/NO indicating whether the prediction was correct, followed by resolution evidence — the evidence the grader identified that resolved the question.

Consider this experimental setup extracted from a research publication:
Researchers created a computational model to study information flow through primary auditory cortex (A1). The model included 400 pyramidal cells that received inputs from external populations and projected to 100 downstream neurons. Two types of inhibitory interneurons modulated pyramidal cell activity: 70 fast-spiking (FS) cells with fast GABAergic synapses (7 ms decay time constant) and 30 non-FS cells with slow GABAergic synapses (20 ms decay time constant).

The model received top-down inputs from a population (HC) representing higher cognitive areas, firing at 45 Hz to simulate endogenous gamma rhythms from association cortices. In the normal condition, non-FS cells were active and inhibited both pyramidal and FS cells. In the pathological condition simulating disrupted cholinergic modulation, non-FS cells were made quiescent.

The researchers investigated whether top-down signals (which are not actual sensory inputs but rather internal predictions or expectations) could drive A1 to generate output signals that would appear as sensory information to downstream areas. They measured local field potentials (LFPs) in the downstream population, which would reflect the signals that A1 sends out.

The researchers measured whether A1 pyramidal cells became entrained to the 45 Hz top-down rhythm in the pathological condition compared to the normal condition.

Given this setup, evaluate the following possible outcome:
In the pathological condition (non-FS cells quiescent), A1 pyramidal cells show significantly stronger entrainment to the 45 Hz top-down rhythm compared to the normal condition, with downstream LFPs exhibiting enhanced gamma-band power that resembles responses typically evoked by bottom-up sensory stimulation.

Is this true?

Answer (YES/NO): YES